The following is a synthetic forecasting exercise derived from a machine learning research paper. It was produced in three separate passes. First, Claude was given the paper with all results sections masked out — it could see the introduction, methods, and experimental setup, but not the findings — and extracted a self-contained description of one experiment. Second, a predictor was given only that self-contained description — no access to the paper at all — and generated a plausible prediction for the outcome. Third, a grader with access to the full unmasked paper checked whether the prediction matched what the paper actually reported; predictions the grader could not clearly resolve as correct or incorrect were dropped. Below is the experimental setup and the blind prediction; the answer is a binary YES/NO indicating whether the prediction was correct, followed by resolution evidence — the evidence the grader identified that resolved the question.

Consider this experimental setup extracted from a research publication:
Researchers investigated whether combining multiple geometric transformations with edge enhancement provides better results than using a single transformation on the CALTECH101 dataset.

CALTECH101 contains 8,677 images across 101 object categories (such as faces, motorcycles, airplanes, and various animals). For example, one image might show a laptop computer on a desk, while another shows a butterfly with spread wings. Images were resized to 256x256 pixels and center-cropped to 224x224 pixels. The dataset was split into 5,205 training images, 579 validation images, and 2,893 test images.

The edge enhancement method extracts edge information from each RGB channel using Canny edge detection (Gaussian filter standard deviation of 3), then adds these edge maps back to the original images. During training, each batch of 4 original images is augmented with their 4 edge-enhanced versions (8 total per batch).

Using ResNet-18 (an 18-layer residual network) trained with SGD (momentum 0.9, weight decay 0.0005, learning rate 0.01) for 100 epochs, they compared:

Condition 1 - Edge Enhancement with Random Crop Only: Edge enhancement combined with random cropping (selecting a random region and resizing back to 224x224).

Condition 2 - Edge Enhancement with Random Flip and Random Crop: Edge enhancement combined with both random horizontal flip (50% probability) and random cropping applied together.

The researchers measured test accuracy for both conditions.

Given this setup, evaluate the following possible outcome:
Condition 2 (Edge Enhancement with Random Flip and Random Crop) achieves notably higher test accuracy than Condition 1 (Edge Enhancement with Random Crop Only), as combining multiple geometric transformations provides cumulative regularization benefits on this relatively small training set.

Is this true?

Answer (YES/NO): NO